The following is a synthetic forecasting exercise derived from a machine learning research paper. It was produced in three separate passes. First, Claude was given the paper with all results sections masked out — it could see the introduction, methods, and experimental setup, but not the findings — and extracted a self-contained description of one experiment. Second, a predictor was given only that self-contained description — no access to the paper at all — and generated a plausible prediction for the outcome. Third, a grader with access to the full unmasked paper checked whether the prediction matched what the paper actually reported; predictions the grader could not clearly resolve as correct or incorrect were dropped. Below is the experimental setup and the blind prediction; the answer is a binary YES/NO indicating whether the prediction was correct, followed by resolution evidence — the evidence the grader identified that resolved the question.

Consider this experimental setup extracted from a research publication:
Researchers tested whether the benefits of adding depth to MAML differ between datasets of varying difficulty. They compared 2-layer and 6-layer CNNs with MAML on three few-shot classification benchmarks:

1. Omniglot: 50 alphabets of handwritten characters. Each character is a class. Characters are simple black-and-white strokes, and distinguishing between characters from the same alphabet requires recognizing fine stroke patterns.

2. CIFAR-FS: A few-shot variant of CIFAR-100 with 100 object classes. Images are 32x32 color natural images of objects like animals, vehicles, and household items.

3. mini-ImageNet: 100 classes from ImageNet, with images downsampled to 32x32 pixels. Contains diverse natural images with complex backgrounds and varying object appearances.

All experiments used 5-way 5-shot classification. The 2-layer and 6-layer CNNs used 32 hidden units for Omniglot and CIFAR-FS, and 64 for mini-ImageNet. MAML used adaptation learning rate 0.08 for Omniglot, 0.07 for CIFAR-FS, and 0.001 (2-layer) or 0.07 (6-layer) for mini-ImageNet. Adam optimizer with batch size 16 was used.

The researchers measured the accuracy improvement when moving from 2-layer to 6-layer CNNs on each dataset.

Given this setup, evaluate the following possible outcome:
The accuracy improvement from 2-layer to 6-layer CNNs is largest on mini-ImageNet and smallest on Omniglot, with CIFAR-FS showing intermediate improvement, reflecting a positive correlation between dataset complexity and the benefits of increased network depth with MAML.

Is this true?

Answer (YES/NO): NO